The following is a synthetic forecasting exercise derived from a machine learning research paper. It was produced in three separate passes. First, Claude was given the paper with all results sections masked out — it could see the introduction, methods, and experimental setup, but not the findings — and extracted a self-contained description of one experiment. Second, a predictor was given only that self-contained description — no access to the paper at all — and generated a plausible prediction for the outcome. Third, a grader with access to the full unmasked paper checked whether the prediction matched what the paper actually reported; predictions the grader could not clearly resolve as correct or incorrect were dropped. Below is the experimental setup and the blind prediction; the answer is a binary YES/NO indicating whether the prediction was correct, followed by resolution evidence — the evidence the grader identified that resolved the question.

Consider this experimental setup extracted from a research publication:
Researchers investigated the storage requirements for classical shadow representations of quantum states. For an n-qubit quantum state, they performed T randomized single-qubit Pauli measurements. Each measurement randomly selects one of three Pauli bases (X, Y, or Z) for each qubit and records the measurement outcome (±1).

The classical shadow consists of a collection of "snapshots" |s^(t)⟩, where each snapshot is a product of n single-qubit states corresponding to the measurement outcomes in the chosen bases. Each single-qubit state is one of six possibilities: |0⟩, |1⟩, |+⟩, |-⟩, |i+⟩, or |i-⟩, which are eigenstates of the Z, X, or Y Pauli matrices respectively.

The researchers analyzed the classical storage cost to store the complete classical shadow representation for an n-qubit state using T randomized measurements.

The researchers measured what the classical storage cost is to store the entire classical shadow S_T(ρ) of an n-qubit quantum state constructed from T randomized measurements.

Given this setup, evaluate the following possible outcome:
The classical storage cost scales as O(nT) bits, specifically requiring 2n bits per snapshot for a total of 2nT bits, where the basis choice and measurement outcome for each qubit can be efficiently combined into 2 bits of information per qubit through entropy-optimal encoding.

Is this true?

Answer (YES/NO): NO